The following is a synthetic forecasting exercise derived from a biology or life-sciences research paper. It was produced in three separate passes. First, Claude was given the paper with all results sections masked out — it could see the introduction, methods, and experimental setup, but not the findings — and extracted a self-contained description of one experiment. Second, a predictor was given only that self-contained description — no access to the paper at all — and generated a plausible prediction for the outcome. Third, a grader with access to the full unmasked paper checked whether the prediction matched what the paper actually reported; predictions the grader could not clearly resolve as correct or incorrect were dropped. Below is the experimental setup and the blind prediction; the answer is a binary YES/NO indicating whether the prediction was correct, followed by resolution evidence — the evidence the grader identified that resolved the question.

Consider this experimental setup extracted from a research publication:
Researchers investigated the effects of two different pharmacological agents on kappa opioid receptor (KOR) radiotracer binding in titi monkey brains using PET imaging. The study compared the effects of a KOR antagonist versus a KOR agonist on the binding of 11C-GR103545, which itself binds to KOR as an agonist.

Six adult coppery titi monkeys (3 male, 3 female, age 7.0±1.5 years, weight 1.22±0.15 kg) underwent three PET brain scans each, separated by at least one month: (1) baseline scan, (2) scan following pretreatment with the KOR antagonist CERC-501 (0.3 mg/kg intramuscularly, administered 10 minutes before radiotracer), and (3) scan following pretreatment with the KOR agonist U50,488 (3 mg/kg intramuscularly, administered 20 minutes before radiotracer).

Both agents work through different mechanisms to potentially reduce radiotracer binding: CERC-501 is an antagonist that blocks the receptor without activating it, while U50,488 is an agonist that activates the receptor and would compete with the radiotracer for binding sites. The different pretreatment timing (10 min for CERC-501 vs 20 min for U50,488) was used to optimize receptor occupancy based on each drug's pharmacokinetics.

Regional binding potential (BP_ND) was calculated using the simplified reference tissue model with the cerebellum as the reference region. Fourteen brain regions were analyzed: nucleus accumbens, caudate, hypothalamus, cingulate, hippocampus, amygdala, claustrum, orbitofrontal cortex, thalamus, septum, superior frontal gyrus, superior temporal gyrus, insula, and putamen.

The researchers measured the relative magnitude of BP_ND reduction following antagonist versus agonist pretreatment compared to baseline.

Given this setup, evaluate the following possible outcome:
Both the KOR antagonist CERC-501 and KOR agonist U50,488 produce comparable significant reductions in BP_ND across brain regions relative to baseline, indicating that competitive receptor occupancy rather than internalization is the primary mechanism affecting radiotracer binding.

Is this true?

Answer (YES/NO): NO